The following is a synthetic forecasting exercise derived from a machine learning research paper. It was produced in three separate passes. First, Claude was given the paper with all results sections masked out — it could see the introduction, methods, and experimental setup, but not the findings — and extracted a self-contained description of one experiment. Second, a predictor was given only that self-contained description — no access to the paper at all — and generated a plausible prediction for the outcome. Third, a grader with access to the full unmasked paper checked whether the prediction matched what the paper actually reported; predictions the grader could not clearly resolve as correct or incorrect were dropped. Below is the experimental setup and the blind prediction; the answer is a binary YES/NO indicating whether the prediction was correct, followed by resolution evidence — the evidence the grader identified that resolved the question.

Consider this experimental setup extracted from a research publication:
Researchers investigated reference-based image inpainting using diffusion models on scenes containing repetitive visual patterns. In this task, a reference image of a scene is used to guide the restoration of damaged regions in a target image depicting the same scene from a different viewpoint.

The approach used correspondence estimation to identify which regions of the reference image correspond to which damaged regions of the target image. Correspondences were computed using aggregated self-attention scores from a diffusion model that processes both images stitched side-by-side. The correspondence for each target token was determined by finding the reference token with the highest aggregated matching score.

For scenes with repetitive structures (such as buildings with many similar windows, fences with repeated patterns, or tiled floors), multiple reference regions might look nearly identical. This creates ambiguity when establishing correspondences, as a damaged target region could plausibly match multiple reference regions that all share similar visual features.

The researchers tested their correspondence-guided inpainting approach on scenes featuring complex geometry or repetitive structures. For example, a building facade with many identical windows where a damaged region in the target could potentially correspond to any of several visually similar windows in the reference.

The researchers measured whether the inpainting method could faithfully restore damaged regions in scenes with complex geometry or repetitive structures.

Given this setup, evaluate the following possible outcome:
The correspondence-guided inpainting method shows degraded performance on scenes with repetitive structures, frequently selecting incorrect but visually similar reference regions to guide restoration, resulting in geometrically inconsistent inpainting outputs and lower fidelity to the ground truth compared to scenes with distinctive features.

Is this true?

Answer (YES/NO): YES